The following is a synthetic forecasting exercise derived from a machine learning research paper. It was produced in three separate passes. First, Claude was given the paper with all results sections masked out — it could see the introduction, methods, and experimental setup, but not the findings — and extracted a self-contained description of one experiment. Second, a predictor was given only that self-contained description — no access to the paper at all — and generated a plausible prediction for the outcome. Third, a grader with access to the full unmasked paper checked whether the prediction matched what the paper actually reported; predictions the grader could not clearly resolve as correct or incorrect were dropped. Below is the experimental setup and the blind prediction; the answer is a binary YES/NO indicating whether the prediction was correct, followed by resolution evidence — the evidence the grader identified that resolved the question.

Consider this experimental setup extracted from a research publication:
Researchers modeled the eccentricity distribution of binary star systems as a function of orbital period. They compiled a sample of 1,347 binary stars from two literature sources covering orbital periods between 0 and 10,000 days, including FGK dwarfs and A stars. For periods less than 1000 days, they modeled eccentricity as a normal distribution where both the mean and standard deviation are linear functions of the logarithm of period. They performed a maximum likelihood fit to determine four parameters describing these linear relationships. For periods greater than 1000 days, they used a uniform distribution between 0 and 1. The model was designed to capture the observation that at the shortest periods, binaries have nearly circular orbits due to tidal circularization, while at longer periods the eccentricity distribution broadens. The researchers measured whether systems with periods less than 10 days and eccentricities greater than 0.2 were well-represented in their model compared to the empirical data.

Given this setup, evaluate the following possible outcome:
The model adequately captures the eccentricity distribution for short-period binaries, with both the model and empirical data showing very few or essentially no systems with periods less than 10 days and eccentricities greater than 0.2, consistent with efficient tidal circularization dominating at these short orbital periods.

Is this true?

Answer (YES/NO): NO